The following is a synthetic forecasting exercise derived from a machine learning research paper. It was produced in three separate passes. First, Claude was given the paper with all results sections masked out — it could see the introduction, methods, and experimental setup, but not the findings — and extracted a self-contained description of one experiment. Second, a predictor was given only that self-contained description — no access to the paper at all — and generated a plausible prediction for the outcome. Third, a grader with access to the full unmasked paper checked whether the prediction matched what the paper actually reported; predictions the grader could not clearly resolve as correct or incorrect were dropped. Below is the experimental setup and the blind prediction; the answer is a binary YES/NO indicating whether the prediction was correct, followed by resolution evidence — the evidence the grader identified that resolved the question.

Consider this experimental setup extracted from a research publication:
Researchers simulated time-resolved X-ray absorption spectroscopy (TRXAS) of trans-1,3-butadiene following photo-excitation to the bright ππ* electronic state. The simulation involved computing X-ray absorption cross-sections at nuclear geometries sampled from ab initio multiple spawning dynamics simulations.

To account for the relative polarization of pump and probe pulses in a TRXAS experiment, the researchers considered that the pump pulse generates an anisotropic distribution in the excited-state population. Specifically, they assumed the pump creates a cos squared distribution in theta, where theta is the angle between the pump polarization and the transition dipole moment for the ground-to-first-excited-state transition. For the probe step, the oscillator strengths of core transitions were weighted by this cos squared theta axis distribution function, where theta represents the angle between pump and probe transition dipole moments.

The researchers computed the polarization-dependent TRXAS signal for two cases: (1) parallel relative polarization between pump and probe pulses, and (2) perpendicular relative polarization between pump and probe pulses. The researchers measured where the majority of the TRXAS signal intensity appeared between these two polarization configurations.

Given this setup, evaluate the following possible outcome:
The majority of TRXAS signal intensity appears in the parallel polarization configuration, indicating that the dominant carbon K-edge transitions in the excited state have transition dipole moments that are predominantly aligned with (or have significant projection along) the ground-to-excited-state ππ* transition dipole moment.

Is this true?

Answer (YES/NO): NO